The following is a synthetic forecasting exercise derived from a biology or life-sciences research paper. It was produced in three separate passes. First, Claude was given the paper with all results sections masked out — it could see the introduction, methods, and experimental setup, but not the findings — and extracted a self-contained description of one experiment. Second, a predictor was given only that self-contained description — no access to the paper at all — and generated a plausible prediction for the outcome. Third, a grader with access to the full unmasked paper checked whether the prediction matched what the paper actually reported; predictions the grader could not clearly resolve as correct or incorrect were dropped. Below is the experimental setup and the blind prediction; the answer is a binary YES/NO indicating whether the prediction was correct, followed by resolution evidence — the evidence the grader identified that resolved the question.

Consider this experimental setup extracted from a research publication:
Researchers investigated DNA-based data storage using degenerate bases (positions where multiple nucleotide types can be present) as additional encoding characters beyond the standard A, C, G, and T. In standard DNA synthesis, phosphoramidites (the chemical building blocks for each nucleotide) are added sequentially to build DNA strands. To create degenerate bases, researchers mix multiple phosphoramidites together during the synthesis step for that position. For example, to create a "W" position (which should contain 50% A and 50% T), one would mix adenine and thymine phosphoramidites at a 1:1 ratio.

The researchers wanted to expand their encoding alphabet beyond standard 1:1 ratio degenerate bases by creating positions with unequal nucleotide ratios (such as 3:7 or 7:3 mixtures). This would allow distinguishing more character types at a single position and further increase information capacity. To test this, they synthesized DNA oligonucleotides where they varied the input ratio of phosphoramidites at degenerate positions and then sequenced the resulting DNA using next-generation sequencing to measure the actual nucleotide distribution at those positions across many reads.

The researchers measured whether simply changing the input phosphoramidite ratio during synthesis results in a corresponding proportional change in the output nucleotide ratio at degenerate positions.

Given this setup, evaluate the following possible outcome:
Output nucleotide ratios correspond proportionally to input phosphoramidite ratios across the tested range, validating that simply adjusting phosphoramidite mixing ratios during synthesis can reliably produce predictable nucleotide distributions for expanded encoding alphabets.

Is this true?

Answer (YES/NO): NO